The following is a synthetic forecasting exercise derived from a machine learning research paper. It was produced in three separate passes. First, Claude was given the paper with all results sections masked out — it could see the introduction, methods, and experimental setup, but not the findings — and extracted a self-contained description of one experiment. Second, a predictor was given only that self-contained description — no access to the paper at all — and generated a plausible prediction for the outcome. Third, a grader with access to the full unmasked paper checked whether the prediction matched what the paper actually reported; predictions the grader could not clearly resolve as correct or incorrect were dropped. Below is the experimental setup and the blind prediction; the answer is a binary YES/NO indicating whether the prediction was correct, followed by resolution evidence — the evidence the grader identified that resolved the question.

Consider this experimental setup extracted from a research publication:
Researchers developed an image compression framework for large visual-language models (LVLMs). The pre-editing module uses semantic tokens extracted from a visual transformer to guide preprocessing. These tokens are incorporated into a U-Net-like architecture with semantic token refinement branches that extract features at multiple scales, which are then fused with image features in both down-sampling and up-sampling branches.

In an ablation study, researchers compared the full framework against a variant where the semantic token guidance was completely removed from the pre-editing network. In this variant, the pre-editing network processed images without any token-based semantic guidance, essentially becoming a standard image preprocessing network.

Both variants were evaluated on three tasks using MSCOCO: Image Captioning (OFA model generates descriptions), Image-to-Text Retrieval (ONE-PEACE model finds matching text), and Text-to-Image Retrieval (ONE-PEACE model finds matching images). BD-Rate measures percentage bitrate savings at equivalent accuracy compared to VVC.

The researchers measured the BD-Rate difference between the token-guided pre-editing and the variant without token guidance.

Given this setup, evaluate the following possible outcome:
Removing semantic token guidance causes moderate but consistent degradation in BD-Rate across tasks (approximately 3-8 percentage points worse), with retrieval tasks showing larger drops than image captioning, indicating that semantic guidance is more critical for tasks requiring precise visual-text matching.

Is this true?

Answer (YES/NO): NO